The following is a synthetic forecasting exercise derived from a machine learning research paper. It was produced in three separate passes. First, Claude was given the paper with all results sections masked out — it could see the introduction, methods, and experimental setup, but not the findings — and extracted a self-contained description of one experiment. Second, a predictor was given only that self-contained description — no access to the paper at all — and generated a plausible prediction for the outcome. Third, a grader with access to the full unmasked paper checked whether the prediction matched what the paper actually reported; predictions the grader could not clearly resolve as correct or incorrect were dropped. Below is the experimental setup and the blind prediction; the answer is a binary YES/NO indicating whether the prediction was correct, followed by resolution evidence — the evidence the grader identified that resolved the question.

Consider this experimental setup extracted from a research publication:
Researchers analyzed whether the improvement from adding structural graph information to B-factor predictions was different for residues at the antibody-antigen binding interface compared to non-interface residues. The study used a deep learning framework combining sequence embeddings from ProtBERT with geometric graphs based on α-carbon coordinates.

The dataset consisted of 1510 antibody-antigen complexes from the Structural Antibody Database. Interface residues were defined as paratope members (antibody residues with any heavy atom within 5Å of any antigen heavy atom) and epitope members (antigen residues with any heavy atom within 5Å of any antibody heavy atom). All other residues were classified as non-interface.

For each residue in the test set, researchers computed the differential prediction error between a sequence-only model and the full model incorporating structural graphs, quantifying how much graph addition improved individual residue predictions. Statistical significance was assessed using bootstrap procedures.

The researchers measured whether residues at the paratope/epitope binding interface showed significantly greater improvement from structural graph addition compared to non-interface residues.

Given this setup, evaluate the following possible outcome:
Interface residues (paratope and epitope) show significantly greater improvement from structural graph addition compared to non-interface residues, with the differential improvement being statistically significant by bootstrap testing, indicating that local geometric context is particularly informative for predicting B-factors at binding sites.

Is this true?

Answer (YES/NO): YES